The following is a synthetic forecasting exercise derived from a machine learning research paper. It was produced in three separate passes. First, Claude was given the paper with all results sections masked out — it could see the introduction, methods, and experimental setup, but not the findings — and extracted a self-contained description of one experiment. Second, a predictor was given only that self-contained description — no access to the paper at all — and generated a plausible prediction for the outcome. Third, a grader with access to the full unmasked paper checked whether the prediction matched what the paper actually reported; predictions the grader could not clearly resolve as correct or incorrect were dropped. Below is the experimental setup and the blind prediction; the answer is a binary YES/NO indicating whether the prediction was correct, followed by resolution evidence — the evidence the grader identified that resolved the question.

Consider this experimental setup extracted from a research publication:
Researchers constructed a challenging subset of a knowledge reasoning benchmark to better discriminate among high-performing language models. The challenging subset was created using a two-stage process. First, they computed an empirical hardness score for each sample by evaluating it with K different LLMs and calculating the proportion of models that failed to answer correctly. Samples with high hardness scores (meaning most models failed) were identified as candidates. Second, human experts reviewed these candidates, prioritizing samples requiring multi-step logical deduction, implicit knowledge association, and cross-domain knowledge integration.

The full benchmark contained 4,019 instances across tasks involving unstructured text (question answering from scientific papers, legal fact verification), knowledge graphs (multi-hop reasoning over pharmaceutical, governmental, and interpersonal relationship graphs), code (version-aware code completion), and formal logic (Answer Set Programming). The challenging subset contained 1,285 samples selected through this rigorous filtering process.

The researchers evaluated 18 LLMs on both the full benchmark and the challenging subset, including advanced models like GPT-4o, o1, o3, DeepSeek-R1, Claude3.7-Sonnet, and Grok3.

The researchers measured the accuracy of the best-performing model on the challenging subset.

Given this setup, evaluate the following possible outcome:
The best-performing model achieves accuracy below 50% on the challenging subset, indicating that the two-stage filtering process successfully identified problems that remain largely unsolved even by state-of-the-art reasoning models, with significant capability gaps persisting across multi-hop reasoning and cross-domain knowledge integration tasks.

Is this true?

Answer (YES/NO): YES